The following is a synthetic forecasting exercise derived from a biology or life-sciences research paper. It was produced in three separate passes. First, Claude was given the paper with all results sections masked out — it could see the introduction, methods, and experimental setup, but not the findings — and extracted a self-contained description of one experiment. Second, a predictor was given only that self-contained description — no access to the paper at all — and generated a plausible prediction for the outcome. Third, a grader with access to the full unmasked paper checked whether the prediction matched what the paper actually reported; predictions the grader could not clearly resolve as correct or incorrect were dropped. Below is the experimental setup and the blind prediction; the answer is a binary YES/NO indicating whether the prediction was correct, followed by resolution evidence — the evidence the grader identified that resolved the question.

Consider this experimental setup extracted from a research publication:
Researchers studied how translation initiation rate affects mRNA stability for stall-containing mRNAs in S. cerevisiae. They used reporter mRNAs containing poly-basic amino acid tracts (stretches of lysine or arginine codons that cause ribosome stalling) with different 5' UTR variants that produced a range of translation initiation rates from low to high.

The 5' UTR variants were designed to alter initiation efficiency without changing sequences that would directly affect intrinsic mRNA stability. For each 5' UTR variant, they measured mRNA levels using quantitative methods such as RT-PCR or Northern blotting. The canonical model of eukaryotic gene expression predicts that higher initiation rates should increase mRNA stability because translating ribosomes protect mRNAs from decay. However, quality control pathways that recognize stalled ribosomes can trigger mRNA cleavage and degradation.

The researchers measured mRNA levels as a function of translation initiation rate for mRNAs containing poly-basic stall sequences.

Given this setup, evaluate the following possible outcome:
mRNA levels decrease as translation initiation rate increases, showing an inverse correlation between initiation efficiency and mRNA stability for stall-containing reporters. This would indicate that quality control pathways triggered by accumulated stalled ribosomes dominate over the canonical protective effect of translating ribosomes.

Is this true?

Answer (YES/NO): YES